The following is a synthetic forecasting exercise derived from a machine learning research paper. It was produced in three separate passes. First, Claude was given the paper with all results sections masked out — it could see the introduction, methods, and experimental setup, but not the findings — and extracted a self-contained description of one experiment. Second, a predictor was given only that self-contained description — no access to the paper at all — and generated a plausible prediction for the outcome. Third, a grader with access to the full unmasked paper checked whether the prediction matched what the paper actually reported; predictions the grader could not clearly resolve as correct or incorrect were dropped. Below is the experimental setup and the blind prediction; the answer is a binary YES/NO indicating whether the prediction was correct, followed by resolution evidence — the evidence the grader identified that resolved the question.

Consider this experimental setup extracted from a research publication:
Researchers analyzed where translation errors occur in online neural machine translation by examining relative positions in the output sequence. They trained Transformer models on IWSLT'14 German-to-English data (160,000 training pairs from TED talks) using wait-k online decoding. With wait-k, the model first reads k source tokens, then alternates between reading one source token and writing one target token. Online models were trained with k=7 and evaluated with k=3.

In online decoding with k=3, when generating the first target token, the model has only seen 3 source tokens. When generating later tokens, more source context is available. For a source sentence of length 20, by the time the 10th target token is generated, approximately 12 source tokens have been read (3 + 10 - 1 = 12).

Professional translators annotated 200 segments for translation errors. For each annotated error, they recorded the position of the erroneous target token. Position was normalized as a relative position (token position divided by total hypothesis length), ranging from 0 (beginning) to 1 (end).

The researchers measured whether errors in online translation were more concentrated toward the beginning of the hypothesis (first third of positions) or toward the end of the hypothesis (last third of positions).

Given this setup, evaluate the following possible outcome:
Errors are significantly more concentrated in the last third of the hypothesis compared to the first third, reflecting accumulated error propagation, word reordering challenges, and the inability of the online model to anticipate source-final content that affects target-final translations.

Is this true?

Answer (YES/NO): YES